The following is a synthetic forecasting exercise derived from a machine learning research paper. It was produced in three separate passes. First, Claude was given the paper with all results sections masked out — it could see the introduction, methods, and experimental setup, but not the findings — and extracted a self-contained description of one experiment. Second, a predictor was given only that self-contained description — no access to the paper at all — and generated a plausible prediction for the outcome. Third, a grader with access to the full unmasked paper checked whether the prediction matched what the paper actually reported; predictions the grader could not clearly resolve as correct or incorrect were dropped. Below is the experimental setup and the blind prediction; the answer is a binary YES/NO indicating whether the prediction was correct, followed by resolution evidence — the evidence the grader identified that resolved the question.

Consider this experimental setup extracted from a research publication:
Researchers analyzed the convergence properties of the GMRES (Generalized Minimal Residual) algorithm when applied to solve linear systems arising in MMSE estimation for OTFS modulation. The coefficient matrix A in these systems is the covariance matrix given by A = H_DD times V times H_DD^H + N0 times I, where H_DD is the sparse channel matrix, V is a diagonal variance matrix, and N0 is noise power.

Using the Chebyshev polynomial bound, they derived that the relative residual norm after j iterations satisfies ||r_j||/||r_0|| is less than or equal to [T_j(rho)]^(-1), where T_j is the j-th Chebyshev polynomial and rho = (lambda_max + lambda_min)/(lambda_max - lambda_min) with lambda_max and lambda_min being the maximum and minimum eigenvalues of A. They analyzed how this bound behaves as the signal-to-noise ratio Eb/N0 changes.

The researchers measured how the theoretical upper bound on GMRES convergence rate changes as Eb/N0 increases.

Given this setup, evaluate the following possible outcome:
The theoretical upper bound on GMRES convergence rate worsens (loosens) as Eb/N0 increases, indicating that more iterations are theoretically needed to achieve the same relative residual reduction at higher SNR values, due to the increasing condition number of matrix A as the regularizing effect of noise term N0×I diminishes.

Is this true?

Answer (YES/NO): YES